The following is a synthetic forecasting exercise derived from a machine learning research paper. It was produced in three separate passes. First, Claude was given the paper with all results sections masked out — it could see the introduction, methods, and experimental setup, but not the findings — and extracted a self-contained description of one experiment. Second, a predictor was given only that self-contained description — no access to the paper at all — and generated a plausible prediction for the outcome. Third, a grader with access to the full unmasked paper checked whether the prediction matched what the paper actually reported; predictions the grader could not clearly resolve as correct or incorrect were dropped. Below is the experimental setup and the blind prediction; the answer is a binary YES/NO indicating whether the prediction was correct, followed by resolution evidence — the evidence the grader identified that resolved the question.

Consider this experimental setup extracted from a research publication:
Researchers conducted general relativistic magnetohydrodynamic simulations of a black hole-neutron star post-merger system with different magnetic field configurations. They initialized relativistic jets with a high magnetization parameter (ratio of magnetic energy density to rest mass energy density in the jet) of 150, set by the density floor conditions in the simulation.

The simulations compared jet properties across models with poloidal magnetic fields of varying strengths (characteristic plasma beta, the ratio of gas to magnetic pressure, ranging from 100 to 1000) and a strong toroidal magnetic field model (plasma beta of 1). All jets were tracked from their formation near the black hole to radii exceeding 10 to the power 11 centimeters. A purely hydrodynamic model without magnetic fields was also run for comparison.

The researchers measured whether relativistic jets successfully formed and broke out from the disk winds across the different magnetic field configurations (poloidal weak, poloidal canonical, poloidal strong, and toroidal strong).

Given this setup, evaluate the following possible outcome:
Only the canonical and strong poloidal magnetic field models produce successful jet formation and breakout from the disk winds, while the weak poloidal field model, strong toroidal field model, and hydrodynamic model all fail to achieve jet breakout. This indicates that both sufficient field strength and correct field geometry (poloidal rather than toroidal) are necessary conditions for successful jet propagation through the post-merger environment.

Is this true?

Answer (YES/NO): NO